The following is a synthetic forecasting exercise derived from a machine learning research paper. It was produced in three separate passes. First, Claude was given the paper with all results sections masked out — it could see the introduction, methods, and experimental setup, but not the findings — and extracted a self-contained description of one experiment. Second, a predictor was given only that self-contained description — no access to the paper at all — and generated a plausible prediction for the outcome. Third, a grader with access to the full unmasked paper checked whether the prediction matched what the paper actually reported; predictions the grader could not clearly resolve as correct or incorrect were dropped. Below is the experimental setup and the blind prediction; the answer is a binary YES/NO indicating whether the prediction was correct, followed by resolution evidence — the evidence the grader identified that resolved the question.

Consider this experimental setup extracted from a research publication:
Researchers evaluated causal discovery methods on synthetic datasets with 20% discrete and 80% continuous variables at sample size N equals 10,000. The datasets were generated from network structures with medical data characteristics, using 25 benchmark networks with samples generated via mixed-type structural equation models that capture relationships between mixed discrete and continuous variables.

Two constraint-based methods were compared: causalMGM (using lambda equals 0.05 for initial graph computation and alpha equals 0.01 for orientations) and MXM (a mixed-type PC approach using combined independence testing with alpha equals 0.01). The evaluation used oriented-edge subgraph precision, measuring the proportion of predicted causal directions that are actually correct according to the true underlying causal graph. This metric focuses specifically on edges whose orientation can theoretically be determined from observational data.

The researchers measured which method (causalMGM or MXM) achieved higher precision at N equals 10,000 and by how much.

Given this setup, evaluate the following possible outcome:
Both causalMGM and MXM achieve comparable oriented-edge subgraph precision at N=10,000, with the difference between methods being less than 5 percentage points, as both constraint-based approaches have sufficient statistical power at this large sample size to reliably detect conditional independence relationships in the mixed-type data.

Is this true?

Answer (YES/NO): NO